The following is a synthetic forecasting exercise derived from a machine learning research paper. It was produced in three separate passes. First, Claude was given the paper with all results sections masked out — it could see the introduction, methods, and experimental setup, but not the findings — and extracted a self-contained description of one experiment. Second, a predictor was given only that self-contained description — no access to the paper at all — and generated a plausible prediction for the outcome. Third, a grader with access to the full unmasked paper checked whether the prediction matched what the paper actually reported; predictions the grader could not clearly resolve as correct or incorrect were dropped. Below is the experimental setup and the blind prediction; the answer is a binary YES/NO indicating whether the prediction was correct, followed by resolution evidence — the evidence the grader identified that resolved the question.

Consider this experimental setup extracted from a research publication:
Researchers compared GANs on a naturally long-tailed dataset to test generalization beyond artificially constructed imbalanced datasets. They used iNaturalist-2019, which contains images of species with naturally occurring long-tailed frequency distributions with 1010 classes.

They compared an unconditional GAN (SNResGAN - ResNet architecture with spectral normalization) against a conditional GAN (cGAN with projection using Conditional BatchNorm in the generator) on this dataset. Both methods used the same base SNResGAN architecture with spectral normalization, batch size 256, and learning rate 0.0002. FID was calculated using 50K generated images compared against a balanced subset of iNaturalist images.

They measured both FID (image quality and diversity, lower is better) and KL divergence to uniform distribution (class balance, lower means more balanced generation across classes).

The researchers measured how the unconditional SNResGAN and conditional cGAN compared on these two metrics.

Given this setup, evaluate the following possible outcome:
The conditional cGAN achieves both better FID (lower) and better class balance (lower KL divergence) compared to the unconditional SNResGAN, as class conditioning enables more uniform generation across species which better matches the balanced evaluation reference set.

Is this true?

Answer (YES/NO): NO